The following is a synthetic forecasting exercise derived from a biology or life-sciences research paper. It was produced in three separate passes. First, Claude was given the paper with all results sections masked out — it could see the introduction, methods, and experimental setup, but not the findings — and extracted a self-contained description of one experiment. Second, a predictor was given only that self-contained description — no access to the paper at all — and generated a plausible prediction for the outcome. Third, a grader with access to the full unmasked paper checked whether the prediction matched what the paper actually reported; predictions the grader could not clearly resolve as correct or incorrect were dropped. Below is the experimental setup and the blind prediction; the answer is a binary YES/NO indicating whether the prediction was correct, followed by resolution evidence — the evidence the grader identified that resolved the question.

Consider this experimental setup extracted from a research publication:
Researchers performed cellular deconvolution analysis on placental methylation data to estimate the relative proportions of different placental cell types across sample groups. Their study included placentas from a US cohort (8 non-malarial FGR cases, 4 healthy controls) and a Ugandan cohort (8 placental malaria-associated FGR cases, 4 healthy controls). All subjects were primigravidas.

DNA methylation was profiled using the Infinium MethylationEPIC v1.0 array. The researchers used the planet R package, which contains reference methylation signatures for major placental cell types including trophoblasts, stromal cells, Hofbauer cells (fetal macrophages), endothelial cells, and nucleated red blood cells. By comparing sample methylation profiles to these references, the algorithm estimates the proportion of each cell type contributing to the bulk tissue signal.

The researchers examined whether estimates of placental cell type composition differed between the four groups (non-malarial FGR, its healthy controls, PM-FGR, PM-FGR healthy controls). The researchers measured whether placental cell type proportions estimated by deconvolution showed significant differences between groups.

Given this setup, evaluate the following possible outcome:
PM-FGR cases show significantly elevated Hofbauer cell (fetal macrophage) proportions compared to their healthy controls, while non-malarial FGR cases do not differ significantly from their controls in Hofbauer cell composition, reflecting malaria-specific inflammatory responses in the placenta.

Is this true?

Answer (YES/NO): NO